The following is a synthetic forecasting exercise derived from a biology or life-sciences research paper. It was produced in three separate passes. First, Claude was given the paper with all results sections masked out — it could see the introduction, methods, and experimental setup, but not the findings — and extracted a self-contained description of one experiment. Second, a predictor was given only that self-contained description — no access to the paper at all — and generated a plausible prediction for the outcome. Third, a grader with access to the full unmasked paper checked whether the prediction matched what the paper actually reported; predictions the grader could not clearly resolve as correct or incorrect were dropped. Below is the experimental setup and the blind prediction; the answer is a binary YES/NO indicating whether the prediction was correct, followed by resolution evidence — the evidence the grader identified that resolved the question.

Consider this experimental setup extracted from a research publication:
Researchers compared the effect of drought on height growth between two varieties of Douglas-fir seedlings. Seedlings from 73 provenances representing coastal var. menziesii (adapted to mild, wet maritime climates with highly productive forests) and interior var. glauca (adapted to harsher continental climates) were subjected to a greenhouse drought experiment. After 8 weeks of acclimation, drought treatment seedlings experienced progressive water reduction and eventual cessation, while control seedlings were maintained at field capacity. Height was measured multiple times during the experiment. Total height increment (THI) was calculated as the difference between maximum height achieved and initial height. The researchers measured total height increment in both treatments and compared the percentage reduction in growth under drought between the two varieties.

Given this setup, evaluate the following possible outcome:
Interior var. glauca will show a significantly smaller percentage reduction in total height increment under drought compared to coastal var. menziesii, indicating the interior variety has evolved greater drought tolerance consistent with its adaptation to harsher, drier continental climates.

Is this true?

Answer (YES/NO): YES